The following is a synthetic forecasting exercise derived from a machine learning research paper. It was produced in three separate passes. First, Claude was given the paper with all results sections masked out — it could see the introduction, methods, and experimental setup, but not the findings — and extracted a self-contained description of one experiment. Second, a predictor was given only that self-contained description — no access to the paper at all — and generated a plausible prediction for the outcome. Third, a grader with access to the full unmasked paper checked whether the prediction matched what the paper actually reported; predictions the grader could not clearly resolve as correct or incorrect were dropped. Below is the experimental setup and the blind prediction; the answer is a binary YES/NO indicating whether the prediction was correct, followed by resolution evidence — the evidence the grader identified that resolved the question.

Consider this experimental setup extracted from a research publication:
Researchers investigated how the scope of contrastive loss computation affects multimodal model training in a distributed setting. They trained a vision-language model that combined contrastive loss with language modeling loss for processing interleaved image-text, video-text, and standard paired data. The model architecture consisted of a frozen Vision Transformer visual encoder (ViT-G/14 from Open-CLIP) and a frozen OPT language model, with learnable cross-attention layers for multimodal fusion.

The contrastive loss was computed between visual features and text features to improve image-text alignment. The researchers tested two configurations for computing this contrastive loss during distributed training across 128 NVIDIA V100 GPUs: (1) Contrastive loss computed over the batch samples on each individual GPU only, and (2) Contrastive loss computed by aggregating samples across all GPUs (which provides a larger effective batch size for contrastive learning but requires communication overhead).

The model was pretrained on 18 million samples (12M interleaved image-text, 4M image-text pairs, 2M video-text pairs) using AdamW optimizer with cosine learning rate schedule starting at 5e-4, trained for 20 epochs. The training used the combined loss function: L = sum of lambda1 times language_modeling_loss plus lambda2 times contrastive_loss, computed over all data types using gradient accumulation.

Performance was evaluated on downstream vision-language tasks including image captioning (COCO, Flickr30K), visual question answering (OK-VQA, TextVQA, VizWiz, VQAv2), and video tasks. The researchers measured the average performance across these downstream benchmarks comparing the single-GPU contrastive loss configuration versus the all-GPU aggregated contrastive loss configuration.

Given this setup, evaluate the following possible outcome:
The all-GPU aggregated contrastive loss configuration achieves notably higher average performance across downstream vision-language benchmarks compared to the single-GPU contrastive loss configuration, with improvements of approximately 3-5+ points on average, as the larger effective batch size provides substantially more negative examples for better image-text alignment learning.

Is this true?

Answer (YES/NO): NO